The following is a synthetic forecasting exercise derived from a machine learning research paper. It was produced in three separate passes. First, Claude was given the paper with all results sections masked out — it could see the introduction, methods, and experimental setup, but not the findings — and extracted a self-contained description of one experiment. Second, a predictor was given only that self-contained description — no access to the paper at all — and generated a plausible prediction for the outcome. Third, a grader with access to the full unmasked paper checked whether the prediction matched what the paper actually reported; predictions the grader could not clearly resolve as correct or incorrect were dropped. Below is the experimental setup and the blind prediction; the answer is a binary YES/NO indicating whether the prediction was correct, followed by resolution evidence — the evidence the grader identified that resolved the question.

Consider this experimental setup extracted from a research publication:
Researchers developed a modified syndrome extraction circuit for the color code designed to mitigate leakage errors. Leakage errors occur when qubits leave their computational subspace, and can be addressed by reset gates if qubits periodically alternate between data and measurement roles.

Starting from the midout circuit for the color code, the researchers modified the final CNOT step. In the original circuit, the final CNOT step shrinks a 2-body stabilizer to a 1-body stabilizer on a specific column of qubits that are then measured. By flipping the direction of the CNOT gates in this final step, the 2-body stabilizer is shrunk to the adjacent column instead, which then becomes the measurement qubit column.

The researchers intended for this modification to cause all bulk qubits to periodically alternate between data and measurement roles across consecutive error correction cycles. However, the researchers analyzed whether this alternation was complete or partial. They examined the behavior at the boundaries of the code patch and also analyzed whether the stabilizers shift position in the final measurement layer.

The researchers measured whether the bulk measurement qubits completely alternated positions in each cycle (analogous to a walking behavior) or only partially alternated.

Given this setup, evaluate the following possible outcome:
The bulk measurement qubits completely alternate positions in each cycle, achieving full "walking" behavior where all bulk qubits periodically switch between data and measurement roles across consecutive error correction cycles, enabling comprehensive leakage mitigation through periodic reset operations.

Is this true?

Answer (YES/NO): NO